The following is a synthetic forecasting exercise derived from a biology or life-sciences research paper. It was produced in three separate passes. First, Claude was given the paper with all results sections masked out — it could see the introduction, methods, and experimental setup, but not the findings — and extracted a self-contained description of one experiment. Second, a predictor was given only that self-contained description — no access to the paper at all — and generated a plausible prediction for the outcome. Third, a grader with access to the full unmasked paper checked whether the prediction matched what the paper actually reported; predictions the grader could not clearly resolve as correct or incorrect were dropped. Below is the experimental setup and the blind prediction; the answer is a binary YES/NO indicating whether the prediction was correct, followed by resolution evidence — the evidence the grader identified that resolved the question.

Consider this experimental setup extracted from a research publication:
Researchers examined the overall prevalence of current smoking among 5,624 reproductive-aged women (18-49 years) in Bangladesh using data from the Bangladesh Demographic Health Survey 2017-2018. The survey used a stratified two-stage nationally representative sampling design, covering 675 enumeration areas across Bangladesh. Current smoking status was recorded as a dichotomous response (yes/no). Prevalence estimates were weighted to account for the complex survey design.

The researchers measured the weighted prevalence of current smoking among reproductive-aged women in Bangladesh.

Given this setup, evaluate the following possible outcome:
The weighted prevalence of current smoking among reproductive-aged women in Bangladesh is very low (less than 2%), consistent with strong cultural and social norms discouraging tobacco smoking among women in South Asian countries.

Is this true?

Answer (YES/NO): NO